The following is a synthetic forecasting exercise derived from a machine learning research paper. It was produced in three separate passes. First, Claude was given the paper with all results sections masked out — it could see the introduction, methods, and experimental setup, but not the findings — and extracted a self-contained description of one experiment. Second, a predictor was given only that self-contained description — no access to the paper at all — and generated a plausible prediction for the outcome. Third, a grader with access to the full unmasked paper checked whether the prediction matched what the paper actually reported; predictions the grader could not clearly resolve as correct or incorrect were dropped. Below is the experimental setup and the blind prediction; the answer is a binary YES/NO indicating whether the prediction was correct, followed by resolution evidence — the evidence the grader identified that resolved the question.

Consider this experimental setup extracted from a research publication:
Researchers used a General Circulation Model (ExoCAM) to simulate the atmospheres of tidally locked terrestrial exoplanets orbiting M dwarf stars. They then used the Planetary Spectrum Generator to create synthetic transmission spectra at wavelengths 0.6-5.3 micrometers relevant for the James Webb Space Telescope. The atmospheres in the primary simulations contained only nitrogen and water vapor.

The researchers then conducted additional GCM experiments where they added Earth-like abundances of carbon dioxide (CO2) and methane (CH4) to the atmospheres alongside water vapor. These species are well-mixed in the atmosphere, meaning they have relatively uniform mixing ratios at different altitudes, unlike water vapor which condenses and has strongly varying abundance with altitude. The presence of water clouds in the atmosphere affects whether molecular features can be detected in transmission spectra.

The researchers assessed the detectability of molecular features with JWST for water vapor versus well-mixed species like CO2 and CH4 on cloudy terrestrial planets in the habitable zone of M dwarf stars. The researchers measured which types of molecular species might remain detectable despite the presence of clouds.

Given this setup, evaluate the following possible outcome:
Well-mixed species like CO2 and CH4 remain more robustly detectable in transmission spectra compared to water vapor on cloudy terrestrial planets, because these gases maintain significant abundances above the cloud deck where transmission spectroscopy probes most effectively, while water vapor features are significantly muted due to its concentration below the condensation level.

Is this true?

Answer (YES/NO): YES